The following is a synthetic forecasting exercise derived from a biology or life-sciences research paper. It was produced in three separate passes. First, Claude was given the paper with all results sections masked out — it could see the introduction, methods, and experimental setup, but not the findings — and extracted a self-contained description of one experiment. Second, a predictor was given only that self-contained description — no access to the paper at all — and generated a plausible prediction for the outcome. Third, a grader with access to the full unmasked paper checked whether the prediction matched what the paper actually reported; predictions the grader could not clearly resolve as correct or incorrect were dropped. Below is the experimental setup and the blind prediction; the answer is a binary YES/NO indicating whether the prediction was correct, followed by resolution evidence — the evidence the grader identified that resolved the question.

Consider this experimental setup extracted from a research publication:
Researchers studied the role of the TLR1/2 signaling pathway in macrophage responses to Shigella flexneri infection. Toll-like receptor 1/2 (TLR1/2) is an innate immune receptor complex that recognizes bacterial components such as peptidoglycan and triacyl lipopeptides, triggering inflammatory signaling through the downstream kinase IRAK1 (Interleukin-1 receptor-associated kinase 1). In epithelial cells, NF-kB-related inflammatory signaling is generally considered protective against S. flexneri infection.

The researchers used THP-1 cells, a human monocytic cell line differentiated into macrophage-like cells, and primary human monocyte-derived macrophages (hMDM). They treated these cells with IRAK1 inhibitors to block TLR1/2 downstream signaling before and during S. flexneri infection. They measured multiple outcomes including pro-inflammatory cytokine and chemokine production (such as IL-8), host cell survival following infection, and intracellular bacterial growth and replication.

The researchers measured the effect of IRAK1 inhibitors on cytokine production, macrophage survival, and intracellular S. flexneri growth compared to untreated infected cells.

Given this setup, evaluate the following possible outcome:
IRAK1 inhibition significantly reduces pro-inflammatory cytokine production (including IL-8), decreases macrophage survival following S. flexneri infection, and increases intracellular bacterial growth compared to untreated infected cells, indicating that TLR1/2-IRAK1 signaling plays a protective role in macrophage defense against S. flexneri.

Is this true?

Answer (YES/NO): NO